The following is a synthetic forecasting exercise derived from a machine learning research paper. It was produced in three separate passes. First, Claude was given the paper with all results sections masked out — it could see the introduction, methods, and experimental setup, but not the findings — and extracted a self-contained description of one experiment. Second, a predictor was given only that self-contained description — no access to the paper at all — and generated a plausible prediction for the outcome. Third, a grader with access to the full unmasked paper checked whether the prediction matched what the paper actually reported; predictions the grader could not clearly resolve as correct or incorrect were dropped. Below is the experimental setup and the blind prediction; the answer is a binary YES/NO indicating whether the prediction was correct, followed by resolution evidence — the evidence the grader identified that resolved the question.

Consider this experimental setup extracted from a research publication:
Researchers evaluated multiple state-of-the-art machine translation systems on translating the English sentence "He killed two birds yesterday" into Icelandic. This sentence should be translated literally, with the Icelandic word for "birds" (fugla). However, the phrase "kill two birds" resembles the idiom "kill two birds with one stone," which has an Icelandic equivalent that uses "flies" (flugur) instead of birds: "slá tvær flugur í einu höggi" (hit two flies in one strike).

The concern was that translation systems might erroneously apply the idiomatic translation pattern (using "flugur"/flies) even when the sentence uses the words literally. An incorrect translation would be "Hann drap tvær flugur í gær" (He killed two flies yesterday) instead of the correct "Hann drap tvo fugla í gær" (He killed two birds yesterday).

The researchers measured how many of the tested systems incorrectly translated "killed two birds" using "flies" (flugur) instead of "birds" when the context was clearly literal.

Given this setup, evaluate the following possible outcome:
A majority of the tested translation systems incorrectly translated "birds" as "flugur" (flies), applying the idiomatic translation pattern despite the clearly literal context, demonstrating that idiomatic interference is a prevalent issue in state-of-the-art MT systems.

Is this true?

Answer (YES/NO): NO